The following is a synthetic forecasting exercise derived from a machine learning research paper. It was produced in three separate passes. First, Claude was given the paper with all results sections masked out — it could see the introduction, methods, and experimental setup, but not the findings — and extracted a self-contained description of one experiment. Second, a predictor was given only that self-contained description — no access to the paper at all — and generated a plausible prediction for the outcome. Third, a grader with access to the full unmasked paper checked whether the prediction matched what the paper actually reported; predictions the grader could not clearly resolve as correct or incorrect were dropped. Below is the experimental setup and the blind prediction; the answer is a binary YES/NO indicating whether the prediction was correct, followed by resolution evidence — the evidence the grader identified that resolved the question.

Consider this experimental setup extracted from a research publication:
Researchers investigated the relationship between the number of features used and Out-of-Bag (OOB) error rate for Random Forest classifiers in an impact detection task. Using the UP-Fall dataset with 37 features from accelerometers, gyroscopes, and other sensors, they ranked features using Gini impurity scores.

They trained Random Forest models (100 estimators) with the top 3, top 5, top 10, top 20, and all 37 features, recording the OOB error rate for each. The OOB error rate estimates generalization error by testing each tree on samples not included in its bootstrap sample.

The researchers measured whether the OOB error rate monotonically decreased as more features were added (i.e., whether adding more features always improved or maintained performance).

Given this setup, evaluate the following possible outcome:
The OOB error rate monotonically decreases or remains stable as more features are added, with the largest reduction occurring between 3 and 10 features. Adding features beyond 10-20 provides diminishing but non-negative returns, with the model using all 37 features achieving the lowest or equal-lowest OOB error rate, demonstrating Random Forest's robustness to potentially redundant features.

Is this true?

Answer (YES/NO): NO